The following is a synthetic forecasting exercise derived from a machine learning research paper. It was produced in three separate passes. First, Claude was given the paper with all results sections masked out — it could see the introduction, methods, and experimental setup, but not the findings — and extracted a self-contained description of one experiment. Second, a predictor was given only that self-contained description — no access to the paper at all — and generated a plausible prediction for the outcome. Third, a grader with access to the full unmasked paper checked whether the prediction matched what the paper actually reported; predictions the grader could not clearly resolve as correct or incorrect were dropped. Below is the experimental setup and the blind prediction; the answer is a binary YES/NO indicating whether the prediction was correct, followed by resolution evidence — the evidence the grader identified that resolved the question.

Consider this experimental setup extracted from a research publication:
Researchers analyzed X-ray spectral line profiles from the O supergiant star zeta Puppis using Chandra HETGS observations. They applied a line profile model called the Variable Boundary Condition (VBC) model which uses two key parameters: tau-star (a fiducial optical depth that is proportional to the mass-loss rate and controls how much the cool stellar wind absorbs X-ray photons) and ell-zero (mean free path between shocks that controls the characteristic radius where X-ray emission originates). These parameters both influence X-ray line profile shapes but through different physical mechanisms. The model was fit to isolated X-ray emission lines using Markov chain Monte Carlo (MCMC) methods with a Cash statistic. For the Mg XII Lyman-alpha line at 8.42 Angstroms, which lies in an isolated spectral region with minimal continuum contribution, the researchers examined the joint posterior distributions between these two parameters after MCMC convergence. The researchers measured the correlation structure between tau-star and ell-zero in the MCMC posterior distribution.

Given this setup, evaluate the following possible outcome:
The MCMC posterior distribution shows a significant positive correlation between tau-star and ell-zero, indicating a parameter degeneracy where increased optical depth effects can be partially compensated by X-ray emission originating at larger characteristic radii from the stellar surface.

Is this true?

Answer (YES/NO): NO